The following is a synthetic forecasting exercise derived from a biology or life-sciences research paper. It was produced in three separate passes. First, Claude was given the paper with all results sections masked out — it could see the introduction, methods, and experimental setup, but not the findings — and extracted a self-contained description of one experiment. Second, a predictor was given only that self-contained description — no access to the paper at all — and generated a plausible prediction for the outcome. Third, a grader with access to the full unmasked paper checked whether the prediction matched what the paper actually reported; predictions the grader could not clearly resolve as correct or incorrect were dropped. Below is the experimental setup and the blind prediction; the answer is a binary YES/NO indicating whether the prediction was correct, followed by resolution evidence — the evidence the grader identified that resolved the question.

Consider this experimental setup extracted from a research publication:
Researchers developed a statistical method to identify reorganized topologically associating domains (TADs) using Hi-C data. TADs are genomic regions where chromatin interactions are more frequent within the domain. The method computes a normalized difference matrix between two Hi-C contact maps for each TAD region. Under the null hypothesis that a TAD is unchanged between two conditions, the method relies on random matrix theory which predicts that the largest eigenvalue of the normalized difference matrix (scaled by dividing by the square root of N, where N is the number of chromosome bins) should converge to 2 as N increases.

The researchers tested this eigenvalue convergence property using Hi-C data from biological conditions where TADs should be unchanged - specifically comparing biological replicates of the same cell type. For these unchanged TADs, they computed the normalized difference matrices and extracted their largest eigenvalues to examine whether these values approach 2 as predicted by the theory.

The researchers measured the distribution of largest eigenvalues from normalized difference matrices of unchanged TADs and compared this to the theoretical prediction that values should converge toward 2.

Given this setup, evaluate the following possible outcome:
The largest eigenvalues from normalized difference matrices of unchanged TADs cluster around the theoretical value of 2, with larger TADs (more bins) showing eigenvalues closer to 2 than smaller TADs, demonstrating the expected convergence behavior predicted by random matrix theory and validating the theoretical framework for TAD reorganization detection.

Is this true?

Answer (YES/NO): YES